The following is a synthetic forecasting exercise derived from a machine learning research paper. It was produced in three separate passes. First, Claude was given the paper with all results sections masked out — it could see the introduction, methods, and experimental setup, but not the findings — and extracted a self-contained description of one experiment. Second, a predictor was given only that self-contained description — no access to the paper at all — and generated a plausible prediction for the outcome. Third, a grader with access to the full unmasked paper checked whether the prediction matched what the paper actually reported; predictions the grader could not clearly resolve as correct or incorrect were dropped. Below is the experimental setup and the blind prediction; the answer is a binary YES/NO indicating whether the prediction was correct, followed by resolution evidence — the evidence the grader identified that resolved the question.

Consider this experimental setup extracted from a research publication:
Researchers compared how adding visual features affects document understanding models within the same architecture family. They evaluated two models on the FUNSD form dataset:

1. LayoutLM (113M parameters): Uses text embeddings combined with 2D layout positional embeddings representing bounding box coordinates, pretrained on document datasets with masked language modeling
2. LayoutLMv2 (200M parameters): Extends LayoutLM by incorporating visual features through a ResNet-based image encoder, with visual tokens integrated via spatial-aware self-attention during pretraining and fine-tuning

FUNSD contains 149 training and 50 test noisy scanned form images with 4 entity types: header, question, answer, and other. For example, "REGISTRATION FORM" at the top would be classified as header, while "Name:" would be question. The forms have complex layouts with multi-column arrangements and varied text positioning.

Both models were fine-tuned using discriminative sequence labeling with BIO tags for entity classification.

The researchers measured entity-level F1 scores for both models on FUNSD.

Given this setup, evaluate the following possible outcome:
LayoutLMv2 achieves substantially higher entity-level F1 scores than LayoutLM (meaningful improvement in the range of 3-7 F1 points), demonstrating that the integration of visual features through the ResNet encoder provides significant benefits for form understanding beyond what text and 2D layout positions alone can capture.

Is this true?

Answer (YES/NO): YES